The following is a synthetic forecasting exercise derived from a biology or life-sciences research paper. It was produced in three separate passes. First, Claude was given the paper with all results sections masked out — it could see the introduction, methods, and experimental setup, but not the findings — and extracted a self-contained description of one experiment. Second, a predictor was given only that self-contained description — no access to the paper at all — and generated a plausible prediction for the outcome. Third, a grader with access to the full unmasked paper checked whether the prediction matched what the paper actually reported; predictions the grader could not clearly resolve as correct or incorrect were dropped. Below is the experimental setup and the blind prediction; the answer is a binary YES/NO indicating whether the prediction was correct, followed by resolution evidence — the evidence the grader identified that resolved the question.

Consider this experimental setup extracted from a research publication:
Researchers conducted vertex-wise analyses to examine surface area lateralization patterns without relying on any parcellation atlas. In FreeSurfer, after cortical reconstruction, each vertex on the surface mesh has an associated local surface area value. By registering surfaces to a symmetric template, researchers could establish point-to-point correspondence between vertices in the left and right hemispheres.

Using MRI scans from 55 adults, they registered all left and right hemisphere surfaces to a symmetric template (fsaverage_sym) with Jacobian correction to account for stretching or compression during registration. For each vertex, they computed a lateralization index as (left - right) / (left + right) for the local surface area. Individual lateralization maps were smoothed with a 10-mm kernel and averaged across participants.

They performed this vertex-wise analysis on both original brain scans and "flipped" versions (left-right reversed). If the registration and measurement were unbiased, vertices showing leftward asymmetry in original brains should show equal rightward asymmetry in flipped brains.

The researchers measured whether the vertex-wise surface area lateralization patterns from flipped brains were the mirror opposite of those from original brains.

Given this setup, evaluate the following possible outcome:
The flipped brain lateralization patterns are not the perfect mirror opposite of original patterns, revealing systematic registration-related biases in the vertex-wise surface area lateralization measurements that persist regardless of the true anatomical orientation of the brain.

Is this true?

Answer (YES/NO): NO